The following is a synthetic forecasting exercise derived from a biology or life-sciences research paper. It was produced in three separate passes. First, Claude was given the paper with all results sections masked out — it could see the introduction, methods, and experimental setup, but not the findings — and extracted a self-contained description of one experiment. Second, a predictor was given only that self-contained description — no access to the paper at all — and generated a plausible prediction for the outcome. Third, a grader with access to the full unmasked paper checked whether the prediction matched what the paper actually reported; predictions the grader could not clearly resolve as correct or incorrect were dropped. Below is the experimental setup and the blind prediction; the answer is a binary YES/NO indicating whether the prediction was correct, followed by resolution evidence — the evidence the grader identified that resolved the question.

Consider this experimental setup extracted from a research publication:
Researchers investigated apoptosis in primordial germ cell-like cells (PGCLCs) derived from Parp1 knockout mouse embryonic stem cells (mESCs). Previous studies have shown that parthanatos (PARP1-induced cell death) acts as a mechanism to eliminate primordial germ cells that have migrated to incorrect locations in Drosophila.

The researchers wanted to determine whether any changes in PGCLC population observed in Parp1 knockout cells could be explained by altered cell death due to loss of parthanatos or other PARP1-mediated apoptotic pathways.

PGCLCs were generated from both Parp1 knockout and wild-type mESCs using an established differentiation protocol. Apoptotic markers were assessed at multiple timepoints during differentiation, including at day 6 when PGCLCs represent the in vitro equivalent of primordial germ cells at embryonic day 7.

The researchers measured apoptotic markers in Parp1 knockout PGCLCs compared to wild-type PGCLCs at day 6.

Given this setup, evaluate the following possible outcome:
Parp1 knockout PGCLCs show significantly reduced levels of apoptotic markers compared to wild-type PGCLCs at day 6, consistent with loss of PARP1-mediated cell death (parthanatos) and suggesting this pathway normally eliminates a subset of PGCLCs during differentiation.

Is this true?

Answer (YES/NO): NO